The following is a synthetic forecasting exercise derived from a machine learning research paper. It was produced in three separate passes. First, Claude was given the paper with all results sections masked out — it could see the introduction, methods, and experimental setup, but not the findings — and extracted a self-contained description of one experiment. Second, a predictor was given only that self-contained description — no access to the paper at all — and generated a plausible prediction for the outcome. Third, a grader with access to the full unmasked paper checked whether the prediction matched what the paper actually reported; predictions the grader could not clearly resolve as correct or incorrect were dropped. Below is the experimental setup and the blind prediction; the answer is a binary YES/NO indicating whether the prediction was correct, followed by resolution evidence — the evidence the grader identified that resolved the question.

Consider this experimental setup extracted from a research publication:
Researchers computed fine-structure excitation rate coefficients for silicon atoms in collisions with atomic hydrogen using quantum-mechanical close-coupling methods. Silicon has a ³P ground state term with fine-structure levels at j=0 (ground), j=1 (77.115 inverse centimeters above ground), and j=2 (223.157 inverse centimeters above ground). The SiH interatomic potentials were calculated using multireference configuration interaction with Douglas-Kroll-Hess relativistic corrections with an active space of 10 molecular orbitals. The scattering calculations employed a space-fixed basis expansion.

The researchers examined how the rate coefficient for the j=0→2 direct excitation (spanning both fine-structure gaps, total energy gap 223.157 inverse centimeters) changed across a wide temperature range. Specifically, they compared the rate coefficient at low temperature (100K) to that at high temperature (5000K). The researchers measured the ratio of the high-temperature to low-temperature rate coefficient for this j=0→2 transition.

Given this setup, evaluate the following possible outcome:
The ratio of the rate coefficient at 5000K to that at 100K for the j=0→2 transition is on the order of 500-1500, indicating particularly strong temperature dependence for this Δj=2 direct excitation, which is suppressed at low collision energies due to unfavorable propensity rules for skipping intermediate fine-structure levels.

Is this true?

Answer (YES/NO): NO